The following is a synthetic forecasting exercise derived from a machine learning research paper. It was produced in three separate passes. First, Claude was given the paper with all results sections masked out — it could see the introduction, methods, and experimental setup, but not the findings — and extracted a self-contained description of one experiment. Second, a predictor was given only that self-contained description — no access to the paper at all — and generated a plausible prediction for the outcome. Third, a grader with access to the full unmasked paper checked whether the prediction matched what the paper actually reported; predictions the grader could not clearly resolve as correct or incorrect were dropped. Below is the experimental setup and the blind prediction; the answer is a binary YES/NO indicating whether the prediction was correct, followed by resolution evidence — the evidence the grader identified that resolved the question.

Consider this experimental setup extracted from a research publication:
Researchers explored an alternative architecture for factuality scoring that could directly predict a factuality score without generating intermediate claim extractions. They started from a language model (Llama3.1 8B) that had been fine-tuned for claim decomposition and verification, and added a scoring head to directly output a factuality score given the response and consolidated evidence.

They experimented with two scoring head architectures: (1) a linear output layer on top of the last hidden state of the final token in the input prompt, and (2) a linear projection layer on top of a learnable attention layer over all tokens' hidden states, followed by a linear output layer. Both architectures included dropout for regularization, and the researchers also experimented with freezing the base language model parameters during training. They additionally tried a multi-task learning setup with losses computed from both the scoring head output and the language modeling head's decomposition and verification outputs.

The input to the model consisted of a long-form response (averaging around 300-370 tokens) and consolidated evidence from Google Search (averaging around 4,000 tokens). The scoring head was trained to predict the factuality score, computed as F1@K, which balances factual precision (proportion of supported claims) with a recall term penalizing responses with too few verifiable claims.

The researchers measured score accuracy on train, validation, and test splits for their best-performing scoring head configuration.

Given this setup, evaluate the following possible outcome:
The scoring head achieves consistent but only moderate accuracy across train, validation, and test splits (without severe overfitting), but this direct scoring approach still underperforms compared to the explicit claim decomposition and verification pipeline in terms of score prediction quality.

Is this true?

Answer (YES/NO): NO